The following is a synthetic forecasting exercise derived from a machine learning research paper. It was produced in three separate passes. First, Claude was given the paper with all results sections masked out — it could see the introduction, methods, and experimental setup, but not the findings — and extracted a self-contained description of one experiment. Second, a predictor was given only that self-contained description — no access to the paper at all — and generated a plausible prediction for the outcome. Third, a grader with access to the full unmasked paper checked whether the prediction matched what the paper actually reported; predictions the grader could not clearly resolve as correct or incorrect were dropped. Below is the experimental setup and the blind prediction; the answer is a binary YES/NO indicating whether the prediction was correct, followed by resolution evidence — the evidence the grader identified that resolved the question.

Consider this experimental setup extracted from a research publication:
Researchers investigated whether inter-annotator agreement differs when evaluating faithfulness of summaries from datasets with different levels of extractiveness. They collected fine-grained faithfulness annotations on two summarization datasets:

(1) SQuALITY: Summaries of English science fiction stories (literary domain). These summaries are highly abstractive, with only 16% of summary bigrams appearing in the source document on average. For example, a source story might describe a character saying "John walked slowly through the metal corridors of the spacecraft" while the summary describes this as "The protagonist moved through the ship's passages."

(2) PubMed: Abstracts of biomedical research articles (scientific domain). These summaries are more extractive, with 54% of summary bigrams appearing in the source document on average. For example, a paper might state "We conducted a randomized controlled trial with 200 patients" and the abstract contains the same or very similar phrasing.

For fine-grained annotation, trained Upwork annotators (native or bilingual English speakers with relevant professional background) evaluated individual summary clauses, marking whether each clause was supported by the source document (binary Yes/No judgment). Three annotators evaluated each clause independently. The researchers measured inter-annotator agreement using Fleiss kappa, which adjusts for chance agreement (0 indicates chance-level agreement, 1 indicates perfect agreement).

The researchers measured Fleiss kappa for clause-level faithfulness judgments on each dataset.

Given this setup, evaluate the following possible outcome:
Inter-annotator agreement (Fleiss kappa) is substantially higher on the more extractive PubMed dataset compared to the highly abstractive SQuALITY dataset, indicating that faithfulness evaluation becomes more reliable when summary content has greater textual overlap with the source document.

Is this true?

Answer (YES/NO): NO